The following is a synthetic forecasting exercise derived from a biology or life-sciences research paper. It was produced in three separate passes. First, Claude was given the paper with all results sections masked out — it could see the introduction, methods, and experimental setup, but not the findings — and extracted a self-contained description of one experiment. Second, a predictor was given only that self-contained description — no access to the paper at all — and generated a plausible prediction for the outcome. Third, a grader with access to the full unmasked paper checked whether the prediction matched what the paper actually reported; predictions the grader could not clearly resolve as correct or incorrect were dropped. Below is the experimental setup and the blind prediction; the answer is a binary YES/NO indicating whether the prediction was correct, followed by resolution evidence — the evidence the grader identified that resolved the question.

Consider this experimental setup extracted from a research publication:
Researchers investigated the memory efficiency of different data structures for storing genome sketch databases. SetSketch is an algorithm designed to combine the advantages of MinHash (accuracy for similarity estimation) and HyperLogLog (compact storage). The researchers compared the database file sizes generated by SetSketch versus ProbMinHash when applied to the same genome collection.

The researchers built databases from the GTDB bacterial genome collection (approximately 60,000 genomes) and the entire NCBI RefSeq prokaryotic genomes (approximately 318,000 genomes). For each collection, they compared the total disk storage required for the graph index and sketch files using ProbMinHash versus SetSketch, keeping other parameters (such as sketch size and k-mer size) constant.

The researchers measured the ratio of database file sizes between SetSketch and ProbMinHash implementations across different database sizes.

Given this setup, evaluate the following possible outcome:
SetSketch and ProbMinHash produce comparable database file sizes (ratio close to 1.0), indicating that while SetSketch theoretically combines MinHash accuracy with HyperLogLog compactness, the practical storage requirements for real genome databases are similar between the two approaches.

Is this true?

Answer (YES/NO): NO